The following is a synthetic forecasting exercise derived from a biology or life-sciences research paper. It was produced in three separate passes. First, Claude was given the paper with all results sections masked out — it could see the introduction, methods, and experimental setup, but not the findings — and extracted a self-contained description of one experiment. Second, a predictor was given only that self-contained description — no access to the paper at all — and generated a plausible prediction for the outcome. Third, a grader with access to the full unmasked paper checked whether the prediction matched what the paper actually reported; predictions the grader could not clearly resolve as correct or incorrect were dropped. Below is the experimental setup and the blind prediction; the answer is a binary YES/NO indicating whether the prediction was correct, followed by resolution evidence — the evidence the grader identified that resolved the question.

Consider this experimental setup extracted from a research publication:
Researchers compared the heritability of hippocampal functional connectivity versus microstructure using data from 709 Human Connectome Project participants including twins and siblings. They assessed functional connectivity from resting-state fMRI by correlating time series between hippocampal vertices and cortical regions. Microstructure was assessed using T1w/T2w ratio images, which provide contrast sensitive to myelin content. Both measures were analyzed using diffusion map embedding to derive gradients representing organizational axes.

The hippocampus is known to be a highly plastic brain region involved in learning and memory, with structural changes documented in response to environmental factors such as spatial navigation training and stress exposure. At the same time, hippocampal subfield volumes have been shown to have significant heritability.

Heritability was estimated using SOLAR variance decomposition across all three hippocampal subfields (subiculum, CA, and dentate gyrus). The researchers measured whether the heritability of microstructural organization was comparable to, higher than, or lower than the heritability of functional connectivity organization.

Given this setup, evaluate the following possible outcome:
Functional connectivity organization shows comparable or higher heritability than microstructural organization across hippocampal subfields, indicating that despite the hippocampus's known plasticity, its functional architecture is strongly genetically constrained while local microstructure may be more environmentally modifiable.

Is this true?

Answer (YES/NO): NO